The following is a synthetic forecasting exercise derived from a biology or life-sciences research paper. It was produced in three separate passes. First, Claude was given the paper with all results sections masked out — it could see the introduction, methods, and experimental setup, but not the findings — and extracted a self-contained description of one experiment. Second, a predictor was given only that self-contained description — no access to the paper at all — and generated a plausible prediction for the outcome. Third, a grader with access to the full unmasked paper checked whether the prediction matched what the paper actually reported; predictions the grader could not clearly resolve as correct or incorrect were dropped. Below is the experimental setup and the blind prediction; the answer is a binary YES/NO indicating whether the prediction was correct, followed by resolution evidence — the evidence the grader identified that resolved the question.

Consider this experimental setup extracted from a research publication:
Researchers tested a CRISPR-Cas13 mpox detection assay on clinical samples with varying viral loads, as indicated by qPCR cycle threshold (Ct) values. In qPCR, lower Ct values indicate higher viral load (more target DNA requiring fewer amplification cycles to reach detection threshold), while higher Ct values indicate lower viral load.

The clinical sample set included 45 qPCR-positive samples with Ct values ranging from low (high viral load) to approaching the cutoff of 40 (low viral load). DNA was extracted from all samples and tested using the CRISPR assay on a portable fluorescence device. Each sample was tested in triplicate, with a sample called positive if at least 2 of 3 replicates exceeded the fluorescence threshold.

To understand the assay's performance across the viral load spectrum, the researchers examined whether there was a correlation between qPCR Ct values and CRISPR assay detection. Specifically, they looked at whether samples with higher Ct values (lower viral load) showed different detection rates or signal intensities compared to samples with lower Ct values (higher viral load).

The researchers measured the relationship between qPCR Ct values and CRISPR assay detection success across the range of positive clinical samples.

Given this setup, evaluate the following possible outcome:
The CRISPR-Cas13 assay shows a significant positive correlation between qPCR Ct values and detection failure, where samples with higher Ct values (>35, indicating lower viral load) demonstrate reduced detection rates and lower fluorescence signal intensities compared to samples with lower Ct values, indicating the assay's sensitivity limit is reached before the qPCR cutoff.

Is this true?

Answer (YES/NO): NO